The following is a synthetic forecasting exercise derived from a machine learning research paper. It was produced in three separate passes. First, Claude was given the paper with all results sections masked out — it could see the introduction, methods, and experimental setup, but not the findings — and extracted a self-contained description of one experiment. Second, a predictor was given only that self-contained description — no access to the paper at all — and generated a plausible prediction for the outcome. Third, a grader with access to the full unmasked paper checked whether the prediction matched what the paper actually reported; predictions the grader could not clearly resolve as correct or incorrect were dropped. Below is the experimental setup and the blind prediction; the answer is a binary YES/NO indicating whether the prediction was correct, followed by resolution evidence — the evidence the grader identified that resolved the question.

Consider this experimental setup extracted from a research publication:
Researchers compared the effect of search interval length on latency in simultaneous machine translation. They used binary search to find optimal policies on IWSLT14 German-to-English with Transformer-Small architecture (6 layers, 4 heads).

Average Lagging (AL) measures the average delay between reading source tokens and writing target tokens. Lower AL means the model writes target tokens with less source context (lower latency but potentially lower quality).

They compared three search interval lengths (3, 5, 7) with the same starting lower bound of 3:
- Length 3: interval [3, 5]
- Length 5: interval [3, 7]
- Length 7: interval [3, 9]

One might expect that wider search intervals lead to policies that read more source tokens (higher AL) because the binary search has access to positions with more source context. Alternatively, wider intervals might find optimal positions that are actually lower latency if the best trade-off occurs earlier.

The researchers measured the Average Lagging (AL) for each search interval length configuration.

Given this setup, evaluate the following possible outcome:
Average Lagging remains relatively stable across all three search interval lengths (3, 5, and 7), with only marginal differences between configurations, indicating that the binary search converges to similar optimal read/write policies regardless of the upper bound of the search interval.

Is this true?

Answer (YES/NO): NO